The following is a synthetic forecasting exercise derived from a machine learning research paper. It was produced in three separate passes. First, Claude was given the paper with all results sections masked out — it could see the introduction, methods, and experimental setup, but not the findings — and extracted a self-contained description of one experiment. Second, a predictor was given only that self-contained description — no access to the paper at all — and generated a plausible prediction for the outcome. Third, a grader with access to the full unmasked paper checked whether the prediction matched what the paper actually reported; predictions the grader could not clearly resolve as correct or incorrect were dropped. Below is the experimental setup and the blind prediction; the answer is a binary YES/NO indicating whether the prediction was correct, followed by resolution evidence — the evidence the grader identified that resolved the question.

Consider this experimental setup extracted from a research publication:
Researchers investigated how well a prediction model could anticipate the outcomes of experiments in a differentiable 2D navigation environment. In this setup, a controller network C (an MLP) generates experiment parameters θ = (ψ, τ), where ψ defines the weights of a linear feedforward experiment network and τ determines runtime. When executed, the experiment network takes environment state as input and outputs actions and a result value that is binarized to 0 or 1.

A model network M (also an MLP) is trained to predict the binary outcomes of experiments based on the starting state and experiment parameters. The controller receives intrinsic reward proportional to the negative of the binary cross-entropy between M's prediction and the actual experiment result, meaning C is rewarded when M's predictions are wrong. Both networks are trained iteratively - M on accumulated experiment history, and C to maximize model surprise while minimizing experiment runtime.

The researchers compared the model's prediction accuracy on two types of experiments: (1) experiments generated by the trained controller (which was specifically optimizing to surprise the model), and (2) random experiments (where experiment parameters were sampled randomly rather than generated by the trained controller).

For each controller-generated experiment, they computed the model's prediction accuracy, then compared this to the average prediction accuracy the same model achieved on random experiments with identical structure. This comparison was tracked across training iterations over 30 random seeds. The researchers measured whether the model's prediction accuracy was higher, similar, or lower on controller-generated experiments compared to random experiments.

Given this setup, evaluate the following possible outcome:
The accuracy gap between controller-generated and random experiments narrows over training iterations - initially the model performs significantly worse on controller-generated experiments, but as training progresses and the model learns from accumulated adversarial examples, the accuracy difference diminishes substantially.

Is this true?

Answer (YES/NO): YES